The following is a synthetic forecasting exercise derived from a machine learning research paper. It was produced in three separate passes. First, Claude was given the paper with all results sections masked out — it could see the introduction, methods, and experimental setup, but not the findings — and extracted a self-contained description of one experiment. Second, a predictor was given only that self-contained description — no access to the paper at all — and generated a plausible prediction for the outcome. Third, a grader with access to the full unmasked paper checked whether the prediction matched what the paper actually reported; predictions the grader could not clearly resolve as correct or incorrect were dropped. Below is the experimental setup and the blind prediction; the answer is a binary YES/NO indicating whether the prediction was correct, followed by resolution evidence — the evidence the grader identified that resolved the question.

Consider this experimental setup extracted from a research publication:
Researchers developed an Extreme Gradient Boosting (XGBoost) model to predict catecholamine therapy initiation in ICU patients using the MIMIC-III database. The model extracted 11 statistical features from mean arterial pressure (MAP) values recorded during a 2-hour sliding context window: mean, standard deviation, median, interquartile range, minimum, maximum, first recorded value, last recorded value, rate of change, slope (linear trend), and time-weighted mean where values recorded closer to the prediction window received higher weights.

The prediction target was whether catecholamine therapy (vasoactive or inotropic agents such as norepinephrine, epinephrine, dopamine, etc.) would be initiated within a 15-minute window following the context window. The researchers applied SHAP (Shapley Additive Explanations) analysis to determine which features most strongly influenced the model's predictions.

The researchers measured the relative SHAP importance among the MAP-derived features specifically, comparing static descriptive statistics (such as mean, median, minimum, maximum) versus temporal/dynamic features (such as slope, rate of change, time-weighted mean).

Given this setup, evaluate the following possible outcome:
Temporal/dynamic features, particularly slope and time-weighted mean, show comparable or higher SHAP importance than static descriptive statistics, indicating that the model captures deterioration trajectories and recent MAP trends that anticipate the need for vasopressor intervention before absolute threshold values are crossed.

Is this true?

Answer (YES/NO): NO